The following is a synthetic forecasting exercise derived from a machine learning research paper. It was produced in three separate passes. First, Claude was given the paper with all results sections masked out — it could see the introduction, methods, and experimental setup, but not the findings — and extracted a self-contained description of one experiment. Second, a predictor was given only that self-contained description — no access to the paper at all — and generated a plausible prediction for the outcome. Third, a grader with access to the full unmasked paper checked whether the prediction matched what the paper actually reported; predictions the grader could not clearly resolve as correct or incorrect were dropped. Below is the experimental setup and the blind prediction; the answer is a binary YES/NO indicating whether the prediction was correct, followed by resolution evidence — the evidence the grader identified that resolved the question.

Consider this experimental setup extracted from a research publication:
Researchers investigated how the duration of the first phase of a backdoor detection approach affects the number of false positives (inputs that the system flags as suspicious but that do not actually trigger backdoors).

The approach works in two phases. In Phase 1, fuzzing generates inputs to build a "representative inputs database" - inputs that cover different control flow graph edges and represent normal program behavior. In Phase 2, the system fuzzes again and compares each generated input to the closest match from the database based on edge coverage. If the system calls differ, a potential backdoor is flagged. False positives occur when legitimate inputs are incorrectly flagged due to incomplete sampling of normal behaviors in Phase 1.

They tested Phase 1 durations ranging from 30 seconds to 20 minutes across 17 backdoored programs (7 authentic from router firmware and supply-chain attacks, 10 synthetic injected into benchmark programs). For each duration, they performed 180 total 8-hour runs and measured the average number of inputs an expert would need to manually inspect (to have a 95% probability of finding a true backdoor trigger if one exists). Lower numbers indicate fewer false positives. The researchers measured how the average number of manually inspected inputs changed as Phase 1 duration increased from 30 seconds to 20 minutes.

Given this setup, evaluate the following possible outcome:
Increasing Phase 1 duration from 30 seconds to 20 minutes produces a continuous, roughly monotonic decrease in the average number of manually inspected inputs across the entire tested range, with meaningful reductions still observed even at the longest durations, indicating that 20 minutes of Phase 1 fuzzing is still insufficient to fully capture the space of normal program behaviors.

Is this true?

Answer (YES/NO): NO